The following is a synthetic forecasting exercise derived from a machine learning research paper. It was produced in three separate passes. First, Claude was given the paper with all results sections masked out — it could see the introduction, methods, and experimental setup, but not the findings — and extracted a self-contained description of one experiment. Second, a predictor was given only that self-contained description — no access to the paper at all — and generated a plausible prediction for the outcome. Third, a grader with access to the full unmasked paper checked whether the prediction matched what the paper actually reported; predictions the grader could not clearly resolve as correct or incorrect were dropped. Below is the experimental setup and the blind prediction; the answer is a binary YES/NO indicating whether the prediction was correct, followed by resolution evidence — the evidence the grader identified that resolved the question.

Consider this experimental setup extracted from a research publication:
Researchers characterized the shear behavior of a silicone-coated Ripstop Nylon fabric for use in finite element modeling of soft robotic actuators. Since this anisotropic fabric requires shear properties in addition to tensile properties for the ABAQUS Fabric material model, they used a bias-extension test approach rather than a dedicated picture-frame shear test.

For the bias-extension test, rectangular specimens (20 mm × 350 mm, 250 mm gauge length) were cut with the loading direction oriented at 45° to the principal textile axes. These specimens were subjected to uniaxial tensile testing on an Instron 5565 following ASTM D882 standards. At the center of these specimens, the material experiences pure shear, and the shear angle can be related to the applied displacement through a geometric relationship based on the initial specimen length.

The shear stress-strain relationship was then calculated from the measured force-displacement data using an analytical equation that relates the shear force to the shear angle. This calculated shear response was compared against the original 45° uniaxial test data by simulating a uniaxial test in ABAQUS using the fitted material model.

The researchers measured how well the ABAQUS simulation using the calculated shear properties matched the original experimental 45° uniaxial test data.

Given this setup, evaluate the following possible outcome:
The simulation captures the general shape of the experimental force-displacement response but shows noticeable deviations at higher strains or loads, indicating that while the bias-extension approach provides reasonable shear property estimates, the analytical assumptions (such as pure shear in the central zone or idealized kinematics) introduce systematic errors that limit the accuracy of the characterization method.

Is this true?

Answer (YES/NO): YES